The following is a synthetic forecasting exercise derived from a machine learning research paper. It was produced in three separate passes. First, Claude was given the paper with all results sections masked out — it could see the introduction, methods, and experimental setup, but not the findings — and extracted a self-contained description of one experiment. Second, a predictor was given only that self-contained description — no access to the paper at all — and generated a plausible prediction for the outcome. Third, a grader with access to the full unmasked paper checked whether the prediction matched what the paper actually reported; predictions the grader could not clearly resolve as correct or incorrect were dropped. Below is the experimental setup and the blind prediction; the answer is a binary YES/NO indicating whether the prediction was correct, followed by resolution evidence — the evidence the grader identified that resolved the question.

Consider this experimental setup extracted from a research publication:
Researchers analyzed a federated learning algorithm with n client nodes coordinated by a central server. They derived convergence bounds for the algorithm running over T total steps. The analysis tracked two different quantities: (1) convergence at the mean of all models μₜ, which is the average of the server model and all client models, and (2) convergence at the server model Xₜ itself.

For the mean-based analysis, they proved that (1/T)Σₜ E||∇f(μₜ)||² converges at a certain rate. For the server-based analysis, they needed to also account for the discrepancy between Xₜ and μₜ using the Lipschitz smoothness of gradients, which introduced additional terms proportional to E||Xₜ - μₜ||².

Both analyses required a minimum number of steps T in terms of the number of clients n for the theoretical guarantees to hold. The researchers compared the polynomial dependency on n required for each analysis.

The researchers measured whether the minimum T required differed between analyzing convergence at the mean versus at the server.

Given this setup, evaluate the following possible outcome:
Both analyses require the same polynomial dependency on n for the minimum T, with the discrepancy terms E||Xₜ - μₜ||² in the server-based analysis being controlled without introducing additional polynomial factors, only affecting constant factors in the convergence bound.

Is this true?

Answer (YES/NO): NO